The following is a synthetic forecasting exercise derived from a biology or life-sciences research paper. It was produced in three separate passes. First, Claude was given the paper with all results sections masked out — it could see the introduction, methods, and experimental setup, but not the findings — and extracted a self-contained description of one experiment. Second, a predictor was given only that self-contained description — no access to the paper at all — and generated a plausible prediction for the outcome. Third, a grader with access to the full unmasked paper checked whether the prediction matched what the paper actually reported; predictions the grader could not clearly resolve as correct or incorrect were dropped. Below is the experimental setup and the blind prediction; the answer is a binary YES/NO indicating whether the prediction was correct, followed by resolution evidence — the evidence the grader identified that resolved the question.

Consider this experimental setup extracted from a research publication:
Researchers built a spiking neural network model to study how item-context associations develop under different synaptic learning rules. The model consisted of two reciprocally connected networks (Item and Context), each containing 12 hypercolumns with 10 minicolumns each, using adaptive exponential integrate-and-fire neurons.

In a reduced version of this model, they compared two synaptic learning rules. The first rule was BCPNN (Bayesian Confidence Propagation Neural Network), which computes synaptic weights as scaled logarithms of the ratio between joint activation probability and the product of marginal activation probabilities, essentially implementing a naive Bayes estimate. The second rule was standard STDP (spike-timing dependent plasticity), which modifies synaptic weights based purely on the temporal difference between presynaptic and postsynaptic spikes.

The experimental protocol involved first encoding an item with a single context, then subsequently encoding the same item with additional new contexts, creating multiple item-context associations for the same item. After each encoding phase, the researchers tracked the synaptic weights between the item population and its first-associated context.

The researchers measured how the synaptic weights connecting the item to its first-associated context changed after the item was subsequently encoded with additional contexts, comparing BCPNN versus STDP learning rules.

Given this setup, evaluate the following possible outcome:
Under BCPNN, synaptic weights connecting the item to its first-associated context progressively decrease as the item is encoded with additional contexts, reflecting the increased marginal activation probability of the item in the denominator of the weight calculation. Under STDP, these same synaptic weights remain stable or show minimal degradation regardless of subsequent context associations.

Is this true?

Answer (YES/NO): YES